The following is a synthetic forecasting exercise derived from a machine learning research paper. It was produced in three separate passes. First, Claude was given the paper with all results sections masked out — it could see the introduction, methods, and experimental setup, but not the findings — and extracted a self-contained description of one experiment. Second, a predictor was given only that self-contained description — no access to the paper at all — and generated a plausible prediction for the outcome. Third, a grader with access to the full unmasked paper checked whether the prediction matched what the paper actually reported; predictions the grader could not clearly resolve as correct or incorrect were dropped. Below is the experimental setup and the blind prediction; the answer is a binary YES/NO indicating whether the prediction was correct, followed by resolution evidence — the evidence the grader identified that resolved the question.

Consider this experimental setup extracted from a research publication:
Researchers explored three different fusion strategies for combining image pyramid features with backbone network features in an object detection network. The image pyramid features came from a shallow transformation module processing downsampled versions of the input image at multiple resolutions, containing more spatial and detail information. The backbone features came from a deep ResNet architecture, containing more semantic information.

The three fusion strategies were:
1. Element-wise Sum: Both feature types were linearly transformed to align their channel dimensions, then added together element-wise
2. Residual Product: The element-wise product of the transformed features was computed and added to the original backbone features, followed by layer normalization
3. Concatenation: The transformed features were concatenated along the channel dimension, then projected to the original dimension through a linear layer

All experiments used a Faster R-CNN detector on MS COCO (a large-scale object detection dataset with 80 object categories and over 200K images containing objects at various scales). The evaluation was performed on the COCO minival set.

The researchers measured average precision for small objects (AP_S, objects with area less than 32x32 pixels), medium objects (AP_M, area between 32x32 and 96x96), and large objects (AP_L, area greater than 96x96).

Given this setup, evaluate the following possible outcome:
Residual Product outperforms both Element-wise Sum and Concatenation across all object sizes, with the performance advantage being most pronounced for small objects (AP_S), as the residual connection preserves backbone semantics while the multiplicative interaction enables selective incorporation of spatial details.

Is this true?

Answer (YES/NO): NO